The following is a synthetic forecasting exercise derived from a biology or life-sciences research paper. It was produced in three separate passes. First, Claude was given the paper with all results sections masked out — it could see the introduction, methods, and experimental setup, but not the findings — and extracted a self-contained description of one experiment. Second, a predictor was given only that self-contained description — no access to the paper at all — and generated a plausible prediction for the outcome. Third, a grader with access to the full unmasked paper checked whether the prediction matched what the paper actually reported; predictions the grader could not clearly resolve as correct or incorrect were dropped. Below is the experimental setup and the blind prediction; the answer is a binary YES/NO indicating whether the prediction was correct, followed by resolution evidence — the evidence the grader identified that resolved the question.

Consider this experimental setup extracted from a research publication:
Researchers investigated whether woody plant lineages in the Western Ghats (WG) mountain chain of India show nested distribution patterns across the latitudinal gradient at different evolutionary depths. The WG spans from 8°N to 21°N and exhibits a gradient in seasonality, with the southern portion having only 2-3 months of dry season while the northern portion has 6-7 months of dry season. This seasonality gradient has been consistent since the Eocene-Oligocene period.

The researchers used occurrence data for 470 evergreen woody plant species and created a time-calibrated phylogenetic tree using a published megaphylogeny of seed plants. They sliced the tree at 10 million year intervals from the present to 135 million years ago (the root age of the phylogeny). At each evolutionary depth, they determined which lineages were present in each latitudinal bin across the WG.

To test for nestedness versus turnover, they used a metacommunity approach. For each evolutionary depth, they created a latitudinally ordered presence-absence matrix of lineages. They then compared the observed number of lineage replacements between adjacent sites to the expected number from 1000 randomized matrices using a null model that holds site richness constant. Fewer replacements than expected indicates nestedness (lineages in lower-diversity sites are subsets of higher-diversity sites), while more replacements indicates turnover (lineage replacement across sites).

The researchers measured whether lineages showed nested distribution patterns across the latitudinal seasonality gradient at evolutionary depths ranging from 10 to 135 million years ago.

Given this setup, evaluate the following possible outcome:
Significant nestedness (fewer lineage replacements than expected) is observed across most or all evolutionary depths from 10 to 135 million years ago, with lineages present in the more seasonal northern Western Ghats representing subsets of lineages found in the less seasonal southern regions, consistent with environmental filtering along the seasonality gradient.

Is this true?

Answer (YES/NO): YES